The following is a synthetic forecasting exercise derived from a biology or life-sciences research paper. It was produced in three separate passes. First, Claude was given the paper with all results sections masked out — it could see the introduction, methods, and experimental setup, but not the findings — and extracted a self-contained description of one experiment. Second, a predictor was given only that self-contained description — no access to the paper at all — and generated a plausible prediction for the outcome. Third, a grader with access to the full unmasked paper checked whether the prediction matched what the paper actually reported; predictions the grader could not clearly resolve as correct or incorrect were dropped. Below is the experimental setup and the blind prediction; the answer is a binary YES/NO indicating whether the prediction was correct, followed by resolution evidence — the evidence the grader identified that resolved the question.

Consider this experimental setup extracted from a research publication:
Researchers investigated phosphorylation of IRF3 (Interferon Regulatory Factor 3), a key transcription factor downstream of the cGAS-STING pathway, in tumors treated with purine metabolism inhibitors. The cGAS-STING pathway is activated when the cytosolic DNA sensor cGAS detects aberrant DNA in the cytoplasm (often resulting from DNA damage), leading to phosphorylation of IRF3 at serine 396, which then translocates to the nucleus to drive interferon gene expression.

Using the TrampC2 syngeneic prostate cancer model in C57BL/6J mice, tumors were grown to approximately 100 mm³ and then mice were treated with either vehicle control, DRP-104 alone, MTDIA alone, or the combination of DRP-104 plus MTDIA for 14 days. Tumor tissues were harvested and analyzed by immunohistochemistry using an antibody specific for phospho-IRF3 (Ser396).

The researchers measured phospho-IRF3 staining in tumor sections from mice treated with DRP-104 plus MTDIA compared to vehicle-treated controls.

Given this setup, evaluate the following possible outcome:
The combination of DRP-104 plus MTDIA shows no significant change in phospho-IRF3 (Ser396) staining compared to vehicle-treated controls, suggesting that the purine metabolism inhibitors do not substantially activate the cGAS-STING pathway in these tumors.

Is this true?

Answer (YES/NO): NO